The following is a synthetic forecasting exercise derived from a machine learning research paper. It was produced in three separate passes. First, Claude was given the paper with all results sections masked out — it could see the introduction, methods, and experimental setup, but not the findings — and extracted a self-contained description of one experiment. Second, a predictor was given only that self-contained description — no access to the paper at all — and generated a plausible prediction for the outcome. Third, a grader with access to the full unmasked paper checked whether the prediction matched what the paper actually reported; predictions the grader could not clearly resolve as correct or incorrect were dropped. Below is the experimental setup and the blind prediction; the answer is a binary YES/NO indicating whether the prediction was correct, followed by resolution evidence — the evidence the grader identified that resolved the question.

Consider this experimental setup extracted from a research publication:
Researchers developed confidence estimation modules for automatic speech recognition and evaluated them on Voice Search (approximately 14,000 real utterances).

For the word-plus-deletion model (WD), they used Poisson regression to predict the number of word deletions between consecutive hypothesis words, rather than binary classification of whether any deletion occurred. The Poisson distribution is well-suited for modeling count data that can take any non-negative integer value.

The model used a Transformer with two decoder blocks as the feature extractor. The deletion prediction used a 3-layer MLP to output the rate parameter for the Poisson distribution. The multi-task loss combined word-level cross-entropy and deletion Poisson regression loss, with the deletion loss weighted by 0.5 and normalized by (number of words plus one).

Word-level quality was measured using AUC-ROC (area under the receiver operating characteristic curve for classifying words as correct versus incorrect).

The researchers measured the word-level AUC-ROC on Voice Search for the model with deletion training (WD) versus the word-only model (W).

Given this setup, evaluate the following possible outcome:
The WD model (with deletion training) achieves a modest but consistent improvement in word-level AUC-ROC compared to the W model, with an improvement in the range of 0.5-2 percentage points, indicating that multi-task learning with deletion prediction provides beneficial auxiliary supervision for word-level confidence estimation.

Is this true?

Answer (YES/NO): NO